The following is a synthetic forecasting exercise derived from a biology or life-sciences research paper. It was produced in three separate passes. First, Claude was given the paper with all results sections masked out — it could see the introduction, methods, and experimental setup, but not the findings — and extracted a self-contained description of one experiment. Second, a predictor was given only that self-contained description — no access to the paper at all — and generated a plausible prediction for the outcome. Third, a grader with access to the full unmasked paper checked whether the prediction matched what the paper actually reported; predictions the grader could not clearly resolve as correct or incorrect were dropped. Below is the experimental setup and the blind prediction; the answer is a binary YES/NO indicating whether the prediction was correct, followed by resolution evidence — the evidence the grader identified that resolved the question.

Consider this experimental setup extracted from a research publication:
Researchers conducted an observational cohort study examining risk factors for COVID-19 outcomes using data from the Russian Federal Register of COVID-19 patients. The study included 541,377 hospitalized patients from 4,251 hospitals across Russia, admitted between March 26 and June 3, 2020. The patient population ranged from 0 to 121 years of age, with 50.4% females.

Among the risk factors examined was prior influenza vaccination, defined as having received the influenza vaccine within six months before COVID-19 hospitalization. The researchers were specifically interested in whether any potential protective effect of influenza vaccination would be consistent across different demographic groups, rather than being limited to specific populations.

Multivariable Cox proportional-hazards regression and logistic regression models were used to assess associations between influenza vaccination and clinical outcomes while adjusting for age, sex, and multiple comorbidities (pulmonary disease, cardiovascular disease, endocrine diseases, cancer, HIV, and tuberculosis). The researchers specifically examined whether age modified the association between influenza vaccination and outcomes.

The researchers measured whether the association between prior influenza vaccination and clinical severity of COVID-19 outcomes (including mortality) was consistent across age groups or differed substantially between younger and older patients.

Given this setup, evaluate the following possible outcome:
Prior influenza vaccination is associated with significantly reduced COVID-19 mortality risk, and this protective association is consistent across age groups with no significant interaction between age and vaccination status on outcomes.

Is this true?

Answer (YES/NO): YES